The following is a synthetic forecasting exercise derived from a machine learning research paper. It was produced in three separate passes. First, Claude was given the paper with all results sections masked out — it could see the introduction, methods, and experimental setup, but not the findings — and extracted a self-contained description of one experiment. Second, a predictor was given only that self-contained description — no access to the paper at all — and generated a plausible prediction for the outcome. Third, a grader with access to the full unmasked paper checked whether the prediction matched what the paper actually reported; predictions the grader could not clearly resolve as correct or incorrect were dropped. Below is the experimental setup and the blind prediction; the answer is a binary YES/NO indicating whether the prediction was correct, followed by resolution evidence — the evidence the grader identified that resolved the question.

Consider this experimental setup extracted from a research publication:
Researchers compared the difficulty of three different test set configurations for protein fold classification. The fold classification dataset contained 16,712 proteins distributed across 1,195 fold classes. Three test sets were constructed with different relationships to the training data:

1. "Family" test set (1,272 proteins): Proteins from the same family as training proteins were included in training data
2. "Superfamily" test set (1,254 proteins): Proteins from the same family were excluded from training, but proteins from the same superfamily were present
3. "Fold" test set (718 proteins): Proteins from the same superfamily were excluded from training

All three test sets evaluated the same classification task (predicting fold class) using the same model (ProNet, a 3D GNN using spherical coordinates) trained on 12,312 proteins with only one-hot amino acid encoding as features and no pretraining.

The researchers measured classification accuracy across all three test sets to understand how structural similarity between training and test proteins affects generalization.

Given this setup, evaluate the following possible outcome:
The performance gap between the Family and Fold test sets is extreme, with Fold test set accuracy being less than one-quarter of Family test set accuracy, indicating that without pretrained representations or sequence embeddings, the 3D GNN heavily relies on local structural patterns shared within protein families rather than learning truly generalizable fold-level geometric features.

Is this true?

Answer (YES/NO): NO